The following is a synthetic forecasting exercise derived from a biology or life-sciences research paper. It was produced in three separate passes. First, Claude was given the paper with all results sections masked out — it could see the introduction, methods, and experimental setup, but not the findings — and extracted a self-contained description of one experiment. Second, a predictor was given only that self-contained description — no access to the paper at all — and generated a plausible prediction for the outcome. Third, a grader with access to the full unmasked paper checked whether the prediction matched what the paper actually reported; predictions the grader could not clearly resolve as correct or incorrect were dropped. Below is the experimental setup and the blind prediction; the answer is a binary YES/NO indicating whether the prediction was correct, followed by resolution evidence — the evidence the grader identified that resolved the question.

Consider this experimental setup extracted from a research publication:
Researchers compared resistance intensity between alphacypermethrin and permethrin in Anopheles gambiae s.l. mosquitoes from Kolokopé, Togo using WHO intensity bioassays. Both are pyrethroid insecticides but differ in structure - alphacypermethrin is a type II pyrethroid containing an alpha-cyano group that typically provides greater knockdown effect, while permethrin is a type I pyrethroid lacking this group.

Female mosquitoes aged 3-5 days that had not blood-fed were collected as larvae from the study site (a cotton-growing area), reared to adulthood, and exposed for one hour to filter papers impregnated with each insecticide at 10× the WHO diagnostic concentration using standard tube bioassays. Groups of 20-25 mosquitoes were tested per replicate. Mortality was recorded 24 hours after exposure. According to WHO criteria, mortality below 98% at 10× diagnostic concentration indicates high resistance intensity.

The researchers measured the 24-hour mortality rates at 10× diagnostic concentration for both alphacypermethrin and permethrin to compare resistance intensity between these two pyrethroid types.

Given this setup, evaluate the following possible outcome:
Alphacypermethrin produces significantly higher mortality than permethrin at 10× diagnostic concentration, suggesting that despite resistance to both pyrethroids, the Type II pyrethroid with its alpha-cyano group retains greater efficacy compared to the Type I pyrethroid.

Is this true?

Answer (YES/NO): NO